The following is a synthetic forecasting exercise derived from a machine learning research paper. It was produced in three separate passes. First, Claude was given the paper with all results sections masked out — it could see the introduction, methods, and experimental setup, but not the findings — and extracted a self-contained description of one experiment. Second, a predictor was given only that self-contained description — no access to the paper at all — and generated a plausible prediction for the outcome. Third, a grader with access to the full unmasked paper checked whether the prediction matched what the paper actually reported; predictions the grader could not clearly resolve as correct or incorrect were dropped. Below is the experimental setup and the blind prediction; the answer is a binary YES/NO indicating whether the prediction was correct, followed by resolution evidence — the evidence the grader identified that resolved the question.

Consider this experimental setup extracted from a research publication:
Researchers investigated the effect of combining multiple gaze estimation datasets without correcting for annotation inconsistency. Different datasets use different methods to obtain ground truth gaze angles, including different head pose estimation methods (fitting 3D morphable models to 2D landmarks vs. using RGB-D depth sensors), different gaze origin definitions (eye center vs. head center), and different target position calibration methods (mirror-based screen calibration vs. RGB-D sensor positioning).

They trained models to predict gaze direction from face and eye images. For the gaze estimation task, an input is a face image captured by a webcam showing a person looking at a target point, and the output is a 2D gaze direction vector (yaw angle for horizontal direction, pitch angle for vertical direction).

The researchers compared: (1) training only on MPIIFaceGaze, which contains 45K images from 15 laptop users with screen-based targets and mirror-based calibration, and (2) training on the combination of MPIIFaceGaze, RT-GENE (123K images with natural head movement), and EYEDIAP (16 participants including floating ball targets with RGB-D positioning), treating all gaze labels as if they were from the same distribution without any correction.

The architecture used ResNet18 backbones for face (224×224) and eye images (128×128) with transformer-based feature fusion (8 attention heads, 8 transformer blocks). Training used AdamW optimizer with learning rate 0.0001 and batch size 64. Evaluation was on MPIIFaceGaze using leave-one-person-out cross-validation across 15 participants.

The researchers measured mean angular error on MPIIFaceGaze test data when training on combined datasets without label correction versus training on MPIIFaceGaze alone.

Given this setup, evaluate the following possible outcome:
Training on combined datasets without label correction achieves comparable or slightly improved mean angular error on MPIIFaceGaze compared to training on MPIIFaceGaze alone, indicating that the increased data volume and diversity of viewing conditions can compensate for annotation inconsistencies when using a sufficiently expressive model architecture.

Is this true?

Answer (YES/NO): NO